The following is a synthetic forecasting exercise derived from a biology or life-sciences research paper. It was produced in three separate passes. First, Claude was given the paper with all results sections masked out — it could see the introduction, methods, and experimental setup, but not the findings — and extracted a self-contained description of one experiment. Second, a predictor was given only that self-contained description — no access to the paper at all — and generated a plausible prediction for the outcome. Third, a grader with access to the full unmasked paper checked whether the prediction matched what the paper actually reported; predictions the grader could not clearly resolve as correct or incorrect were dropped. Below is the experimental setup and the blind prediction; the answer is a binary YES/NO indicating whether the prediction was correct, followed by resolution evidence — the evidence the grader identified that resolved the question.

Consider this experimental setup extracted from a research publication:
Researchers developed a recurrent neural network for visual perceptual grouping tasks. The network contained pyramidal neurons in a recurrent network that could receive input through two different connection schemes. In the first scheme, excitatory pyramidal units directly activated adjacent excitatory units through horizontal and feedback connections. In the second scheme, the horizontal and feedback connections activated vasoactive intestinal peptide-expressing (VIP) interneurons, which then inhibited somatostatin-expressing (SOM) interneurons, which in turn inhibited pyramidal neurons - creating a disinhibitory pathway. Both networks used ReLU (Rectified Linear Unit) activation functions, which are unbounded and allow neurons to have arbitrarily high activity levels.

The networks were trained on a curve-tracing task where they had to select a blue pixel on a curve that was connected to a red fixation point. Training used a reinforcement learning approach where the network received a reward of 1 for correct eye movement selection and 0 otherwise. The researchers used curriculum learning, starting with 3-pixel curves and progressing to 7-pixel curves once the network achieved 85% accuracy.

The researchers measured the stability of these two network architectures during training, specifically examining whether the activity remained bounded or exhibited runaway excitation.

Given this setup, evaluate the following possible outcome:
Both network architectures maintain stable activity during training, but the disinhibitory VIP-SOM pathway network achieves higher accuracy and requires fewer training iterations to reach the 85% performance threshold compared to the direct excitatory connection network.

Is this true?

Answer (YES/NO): NO